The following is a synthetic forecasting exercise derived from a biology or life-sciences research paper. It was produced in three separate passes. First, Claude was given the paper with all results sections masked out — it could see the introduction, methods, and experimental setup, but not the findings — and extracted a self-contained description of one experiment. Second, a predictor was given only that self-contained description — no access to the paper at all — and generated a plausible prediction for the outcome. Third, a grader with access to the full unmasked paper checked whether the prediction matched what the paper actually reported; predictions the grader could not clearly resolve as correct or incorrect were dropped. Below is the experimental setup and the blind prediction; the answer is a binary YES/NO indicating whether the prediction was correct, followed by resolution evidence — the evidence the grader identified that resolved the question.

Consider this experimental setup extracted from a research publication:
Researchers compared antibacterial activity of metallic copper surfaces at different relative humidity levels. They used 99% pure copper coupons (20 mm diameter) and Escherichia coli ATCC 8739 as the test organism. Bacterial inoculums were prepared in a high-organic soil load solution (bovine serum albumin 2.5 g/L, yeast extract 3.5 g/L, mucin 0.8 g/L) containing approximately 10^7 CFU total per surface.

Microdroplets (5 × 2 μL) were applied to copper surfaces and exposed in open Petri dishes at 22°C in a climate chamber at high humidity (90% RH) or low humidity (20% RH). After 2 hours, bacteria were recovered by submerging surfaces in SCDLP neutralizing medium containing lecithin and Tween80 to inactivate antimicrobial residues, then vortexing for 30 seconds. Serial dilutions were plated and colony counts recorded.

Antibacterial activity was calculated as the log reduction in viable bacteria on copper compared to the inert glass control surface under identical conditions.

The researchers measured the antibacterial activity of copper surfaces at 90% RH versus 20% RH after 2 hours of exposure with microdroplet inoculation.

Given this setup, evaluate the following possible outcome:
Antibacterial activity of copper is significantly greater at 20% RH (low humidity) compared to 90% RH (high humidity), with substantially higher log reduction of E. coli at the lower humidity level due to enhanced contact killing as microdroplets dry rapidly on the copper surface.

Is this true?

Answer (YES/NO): NO